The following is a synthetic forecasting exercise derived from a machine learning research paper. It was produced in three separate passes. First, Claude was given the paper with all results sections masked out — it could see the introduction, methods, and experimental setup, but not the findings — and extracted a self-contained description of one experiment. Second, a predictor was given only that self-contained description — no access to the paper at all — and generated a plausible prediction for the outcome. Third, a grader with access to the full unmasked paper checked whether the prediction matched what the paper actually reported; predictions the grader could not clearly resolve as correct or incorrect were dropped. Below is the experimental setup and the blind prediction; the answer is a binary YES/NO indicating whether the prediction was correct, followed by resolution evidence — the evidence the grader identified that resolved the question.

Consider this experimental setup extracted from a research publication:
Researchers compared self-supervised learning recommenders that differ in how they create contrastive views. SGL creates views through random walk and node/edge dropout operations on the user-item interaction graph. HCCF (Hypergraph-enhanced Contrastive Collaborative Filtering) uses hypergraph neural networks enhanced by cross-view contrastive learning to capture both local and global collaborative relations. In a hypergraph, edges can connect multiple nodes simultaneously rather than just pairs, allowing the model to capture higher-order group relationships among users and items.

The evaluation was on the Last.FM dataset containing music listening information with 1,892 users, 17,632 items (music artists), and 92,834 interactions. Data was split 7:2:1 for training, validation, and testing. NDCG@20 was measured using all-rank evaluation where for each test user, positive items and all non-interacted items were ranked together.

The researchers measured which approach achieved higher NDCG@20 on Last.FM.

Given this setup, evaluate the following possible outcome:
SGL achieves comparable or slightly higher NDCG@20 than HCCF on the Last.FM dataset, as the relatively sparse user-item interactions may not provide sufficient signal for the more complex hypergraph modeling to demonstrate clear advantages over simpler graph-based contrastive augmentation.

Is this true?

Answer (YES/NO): NO